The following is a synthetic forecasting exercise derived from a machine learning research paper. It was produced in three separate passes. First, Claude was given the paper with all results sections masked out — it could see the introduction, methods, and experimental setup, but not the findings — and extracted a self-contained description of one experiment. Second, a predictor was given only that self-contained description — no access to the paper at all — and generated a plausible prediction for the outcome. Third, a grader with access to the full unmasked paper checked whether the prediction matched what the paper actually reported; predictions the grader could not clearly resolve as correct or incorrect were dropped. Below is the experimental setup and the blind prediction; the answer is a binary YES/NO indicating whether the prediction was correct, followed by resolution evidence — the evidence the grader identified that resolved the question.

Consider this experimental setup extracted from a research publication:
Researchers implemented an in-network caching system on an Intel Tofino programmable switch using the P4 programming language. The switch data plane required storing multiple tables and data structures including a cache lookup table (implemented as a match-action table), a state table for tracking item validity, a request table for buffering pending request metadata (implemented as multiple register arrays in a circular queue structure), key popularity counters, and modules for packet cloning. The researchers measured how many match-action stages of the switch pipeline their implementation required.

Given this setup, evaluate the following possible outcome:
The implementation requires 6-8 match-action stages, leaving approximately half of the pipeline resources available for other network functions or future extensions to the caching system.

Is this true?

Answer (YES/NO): NO